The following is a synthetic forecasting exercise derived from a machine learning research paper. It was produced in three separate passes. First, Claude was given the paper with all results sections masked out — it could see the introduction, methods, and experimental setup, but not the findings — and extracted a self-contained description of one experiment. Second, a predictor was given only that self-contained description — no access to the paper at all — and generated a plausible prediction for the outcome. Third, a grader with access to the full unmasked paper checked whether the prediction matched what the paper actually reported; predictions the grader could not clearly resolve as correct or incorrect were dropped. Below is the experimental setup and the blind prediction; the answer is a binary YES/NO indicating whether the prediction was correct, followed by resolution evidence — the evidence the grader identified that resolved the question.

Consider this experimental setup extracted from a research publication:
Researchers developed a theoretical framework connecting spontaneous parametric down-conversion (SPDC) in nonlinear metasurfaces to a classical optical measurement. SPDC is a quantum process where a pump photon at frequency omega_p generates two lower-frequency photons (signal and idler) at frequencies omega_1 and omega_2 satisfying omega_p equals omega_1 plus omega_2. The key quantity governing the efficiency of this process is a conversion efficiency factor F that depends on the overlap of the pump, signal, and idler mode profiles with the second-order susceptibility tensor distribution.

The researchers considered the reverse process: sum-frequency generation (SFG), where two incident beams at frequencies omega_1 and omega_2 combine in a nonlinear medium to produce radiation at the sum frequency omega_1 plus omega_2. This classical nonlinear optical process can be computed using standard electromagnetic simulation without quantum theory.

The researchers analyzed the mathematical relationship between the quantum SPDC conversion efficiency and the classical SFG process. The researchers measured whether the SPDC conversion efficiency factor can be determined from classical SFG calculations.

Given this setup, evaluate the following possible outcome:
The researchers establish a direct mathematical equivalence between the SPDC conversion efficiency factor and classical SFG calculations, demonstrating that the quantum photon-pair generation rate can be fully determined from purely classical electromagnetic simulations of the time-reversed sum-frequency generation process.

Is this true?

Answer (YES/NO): YES